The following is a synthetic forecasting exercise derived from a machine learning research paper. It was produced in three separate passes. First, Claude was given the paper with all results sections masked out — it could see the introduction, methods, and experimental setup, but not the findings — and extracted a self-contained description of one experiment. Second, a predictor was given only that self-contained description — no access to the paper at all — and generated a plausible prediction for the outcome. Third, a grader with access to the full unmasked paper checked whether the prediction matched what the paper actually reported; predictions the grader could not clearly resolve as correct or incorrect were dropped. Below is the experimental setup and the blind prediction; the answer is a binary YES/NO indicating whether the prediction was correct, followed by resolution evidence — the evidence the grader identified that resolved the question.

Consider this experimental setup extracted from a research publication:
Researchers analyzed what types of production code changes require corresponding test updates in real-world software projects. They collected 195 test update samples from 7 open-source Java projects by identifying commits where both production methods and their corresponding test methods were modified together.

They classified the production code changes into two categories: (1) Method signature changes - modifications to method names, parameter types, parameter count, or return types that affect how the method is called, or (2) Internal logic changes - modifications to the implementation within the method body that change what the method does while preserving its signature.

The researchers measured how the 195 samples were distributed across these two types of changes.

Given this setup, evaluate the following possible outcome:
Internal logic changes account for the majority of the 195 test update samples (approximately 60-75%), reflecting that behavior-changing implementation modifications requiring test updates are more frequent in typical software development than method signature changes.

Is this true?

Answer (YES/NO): NO